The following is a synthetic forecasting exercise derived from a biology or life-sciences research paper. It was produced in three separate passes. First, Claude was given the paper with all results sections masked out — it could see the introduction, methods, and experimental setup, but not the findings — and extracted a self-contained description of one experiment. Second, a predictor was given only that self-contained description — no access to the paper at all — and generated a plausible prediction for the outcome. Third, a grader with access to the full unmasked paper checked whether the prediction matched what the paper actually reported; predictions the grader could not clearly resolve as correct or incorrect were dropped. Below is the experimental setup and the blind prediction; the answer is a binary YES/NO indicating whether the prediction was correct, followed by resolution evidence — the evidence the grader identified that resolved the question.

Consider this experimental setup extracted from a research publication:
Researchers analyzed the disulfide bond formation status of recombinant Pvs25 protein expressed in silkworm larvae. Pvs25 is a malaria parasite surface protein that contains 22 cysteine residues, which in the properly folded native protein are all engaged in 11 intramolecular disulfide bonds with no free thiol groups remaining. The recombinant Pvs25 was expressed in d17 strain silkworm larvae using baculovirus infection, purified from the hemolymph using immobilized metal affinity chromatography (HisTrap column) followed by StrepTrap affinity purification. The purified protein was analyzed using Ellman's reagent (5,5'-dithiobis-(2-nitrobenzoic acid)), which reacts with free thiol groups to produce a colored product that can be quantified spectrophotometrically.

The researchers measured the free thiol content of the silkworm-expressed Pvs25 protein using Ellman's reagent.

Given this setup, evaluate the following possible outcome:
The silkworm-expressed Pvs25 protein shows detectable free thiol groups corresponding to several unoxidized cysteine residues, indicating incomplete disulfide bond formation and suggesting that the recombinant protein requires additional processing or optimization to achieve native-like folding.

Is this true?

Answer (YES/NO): NO